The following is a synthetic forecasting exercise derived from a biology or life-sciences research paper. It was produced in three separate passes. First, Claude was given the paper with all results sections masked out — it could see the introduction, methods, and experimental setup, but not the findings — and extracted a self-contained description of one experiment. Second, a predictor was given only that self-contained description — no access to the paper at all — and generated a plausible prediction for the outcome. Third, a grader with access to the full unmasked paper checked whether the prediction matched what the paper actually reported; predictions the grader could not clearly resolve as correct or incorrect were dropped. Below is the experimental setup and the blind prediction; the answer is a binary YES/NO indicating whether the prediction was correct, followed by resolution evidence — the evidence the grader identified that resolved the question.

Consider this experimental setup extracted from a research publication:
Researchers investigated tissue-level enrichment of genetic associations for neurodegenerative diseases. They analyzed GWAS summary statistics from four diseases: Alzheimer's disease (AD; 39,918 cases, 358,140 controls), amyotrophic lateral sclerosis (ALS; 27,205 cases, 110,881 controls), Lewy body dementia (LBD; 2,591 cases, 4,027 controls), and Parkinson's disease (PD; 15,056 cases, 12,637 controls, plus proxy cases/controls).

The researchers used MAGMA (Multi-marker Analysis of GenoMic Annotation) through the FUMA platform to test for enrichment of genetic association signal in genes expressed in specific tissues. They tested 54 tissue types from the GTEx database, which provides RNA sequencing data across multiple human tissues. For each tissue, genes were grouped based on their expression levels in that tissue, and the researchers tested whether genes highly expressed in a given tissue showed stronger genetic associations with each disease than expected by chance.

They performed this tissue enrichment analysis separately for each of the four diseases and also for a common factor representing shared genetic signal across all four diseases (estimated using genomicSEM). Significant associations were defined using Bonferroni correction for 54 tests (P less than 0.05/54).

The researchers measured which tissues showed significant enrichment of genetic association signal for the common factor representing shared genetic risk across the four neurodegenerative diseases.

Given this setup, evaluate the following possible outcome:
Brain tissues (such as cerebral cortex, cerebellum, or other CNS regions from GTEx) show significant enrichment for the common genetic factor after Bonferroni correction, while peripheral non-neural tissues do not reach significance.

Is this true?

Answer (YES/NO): YES